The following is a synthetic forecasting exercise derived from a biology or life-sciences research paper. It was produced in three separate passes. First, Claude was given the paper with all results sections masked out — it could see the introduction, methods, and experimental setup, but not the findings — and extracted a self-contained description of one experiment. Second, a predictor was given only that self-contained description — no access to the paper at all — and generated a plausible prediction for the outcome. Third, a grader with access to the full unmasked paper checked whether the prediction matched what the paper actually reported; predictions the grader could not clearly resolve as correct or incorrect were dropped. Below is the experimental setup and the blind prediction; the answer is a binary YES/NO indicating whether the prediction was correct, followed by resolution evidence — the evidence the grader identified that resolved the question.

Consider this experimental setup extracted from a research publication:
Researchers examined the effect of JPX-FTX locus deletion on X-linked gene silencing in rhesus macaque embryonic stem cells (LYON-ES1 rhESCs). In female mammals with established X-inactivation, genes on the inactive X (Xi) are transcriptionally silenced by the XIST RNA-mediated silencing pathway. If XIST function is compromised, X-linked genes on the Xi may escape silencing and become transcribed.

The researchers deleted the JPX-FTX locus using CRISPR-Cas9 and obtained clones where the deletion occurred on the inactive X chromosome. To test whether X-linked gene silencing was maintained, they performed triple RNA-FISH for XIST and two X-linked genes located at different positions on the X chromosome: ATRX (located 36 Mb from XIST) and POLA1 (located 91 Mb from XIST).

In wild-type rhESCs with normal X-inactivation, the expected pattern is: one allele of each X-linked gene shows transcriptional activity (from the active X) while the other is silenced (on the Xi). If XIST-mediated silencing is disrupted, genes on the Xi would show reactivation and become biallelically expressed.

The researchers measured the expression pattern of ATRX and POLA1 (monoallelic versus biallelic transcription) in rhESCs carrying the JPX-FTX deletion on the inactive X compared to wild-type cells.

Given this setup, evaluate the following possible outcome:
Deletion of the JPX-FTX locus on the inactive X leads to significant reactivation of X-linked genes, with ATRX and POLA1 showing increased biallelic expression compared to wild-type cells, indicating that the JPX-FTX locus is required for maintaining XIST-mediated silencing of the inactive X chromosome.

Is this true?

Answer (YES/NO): NO